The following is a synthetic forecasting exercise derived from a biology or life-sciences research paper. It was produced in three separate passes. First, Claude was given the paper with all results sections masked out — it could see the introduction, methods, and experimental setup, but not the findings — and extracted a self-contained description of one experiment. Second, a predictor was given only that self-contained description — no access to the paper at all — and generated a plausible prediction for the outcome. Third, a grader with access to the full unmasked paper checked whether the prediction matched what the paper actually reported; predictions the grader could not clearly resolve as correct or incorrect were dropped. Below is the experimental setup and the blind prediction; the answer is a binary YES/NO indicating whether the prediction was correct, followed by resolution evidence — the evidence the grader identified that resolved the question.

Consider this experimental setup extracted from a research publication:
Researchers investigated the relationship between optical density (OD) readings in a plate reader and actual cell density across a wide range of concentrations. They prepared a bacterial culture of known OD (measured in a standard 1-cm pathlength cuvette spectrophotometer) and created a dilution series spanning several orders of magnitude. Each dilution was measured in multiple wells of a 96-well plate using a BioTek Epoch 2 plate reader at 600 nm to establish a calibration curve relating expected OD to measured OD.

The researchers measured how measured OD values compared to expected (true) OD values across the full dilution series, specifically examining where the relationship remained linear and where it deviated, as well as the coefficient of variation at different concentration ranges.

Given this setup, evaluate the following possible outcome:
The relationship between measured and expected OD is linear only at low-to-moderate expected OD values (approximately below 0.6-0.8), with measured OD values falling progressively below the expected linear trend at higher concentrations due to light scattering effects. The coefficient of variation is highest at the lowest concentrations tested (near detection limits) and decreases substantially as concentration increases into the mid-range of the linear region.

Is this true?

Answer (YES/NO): YES